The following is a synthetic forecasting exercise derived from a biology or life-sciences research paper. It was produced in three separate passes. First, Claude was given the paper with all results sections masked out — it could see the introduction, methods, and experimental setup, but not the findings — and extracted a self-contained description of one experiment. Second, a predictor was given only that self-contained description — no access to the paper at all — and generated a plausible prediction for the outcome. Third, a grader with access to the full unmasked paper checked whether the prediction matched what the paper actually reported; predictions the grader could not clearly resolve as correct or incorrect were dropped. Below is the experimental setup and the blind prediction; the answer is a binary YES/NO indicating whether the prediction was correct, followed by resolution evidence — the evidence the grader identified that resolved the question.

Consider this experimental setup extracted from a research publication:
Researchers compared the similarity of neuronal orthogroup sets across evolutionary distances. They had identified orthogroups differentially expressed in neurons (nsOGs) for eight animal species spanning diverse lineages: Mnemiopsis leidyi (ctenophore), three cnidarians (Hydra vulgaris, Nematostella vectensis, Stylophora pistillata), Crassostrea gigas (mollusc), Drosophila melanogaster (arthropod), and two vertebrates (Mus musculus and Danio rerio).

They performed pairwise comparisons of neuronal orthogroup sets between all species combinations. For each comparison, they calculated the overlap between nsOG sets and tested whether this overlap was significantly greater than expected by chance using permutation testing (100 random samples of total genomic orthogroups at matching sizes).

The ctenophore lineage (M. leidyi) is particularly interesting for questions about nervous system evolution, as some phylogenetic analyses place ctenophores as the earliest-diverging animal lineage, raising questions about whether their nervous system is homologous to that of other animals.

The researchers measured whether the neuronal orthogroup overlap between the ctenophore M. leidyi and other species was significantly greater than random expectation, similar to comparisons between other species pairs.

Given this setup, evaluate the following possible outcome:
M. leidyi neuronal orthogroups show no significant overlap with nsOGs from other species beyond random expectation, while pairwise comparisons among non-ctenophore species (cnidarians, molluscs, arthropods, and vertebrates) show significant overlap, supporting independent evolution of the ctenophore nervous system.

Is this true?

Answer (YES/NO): NO